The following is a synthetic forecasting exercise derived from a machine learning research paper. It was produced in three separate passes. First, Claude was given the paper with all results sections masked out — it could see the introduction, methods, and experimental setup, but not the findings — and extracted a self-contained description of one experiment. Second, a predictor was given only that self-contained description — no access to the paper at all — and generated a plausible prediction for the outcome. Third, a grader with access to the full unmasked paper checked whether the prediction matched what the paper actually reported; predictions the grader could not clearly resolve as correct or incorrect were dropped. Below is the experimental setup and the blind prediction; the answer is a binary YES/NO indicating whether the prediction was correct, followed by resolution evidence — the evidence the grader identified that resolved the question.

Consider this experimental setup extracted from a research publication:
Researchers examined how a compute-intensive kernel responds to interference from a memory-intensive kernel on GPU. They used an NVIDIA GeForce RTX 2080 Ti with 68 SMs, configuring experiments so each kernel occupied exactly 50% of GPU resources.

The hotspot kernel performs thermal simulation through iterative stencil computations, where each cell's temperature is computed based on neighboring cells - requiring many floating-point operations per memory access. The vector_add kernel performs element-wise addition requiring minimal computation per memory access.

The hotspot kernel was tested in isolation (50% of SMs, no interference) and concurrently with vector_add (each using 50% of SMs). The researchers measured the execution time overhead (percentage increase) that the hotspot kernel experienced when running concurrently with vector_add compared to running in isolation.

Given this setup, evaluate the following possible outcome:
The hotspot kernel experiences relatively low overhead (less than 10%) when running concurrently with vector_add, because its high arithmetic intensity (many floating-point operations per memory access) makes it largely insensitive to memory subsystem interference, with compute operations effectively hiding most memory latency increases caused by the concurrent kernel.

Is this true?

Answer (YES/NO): YES